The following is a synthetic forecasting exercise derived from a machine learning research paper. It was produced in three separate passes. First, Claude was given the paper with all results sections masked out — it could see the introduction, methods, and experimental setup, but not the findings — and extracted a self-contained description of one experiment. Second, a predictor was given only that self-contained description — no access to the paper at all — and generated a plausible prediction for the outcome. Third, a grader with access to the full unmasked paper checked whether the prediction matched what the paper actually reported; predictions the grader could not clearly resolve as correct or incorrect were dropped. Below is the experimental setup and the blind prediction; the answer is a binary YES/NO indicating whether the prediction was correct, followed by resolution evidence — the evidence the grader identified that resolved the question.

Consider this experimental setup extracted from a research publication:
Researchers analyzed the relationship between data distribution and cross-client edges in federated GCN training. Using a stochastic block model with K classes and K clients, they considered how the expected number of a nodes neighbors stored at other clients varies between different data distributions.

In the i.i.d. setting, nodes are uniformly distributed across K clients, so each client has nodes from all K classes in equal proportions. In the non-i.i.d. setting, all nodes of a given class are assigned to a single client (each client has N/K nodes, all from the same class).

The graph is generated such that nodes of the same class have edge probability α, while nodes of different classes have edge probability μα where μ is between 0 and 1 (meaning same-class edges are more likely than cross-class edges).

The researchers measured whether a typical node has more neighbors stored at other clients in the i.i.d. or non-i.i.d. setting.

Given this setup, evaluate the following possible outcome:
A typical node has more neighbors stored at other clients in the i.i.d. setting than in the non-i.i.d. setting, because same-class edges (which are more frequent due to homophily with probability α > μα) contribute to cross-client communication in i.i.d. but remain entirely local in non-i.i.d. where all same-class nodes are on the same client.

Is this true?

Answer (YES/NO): YES